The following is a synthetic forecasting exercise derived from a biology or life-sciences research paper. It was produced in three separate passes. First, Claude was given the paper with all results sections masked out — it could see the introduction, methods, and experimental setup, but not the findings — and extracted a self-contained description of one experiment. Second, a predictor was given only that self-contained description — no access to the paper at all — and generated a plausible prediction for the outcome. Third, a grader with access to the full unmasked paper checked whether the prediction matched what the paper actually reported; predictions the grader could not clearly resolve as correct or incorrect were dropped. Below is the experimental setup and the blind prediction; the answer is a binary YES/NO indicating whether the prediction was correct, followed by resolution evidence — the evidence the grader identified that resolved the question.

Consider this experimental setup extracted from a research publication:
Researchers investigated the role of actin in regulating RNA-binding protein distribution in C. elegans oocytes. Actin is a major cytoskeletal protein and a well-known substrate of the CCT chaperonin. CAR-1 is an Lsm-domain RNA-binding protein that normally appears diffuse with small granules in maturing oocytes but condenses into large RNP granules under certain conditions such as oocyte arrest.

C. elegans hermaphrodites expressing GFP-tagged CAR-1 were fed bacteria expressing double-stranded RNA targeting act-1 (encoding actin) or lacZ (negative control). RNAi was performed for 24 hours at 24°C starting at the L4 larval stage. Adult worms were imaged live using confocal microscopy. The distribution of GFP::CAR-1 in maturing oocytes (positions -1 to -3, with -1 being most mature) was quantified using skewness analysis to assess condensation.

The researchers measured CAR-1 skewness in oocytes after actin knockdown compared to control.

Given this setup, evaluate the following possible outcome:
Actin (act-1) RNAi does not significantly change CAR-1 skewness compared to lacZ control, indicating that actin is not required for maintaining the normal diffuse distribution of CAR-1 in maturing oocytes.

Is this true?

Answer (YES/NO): NO